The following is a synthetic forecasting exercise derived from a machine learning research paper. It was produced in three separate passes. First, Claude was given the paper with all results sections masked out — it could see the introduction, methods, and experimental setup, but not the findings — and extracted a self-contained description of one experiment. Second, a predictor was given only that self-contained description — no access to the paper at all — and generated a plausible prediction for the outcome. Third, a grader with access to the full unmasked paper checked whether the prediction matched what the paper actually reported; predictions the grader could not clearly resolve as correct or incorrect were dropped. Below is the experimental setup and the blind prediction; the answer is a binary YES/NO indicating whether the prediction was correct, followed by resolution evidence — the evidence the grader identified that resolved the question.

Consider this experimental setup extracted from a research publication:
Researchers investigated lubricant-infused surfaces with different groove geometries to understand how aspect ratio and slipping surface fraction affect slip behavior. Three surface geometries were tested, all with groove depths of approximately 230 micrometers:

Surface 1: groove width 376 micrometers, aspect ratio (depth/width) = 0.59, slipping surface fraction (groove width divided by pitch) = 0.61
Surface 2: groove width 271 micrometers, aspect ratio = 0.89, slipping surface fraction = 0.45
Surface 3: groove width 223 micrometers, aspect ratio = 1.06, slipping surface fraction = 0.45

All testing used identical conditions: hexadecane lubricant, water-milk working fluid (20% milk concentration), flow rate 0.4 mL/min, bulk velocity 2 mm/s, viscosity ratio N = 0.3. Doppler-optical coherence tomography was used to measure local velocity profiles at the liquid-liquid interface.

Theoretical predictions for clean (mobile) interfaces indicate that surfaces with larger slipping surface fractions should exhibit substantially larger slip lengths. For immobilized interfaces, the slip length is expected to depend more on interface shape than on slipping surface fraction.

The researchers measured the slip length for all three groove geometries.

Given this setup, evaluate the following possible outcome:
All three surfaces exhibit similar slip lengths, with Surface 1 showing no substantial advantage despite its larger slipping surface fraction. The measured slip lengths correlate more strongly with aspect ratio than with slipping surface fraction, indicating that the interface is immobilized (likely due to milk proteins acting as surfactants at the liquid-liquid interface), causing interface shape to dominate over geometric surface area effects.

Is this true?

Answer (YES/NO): NO